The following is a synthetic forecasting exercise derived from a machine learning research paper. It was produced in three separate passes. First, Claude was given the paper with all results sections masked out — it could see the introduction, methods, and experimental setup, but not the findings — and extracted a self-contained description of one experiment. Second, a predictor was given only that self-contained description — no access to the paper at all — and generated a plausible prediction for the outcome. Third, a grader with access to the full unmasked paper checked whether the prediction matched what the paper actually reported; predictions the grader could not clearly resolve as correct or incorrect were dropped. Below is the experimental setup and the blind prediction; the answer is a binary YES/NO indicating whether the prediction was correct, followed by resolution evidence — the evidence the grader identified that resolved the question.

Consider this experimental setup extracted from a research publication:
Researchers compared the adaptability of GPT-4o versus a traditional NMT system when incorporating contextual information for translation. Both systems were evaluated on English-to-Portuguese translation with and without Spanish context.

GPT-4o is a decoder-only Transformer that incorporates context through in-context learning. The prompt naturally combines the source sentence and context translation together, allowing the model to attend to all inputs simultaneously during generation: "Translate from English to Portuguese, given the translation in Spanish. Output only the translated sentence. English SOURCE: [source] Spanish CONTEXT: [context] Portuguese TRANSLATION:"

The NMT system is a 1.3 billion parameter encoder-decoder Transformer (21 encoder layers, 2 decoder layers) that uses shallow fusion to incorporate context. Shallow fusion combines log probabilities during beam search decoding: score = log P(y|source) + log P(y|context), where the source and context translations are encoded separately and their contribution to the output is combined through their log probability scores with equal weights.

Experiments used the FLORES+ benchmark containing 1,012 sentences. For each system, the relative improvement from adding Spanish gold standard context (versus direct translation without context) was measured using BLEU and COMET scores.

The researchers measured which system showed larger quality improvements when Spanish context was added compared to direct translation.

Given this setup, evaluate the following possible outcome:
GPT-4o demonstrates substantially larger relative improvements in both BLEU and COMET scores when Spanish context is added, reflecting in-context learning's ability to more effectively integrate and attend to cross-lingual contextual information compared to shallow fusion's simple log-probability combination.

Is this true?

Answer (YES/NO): NO